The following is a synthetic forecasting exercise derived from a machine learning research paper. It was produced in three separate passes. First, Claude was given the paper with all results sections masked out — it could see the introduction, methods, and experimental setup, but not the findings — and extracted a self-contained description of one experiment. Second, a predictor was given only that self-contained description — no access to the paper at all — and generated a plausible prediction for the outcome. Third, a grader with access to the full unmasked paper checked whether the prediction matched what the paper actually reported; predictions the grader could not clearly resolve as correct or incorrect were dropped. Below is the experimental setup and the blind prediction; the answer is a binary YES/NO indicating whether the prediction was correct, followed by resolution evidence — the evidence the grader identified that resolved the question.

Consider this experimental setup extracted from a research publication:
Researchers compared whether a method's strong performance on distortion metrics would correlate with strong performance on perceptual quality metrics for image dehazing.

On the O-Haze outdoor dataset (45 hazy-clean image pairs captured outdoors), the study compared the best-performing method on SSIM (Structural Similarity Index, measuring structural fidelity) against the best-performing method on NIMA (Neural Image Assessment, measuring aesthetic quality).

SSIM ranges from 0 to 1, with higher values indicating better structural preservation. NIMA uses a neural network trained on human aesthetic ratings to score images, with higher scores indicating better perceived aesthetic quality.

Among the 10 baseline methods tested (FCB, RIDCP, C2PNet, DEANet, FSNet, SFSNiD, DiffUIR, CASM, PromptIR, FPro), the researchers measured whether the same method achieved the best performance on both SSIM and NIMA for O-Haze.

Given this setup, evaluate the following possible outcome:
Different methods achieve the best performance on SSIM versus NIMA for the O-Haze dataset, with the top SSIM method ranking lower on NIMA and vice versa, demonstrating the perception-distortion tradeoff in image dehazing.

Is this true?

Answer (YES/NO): YES